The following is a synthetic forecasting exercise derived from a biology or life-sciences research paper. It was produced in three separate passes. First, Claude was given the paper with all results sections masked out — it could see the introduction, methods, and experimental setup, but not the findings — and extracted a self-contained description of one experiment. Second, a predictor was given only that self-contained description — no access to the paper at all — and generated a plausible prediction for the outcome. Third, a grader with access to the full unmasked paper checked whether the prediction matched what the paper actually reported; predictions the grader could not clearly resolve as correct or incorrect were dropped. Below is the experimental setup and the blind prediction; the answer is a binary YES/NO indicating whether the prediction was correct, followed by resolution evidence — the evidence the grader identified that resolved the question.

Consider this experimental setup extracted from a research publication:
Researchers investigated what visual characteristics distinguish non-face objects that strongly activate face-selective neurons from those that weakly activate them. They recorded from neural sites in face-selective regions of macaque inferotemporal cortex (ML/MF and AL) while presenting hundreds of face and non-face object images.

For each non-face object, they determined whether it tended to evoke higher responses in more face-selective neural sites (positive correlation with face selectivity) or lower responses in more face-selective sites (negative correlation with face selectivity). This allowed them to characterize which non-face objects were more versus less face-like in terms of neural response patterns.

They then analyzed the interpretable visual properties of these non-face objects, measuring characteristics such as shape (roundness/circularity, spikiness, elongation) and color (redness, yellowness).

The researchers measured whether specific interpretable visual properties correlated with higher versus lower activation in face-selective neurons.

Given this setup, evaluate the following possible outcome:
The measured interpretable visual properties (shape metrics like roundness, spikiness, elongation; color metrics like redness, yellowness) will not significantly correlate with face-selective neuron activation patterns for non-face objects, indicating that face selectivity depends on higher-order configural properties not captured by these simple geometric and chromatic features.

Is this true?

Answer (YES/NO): NO